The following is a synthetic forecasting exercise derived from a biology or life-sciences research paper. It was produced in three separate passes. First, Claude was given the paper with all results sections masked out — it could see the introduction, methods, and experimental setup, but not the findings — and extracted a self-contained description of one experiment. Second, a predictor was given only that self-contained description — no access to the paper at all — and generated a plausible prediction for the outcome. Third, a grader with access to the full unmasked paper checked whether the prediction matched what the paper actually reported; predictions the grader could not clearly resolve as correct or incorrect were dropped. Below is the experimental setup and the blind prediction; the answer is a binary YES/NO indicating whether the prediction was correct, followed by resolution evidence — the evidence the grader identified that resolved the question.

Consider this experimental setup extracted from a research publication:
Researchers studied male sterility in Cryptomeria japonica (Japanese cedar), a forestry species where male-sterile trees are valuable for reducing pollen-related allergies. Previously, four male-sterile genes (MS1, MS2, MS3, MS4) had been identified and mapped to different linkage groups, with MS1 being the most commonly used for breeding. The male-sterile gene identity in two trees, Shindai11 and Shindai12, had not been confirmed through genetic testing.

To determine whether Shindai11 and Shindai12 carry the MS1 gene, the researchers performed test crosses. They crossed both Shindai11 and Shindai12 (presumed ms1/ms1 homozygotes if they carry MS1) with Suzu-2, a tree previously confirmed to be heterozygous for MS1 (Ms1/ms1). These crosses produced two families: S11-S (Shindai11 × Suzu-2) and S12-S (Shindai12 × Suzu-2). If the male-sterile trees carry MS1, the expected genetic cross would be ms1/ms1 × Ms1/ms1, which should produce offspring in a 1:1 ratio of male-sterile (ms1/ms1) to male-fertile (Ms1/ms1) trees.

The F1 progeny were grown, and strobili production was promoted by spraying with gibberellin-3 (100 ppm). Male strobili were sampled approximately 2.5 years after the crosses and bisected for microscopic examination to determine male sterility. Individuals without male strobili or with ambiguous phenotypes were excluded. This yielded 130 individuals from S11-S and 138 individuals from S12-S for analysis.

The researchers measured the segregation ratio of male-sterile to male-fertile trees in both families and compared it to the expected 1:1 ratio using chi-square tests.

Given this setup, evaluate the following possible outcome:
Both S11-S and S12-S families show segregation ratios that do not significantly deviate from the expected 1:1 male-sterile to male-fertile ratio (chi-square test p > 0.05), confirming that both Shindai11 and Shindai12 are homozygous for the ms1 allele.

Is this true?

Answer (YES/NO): YES